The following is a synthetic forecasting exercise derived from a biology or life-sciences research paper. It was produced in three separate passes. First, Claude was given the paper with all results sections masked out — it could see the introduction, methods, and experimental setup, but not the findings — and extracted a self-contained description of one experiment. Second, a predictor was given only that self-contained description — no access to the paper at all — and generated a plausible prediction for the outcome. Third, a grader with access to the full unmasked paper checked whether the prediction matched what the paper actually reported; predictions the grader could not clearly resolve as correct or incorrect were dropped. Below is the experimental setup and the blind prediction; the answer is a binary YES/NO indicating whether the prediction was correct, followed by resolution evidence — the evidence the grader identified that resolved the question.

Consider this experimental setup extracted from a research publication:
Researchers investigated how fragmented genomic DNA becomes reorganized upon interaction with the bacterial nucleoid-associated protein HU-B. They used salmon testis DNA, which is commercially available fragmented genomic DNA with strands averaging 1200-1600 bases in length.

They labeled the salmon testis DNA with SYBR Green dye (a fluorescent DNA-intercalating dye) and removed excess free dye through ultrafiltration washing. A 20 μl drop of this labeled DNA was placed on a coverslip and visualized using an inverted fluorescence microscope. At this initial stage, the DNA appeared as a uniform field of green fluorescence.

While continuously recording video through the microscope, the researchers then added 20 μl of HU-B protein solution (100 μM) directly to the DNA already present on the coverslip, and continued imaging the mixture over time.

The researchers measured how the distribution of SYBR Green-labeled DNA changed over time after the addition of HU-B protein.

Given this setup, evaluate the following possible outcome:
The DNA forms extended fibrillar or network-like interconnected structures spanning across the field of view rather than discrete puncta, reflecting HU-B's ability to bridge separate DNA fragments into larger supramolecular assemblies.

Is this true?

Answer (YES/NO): NO